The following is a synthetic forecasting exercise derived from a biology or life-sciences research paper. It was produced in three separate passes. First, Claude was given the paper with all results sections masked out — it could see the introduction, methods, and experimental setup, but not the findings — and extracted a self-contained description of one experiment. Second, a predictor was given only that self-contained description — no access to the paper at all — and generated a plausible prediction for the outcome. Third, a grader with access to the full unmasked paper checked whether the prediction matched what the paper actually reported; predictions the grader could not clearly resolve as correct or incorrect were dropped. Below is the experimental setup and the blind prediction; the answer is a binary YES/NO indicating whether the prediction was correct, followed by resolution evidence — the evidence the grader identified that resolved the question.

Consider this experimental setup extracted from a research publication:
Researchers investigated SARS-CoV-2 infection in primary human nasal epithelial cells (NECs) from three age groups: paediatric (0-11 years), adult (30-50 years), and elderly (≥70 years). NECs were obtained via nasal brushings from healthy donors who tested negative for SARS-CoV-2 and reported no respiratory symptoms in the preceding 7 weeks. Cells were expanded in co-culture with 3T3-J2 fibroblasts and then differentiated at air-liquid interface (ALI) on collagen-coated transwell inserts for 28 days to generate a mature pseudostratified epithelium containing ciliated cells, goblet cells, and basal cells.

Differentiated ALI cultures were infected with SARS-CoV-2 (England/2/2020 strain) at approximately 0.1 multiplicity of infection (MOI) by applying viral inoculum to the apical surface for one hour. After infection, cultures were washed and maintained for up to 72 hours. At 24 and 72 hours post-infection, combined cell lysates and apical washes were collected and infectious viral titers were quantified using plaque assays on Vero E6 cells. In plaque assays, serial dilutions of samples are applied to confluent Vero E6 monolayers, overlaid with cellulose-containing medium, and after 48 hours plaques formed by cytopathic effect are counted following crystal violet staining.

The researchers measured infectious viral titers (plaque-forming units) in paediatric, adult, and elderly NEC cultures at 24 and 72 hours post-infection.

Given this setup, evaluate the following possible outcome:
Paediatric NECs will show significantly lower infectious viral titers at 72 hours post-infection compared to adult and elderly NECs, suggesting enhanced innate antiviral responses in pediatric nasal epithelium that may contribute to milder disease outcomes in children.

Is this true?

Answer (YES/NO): NO